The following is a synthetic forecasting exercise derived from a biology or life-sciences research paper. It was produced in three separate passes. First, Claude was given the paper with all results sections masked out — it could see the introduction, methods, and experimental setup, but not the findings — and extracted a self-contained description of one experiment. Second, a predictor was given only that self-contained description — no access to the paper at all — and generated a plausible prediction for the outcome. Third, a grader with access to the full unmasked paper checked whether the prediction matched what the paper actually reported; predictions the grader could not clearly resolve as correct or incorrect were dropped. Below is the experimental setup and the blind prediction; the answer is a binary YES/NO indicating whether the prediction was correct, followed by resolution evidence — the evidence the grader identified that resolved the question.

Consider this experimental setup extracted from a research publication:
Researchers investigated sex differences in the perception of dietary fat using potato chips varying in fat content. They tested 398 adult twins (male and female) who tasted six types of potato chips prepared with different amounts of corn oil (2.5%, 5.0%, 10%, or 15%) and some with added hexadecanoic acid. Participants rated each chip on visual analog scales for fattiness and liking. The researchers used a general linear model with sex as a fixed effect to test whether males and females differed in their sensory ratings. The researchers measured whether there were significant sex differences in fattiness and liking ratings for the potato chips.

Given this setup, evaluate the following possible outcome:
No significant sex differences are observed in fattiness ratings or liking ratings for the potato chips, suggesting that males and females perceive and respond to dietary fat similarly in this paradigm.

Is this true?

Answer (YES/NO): YES